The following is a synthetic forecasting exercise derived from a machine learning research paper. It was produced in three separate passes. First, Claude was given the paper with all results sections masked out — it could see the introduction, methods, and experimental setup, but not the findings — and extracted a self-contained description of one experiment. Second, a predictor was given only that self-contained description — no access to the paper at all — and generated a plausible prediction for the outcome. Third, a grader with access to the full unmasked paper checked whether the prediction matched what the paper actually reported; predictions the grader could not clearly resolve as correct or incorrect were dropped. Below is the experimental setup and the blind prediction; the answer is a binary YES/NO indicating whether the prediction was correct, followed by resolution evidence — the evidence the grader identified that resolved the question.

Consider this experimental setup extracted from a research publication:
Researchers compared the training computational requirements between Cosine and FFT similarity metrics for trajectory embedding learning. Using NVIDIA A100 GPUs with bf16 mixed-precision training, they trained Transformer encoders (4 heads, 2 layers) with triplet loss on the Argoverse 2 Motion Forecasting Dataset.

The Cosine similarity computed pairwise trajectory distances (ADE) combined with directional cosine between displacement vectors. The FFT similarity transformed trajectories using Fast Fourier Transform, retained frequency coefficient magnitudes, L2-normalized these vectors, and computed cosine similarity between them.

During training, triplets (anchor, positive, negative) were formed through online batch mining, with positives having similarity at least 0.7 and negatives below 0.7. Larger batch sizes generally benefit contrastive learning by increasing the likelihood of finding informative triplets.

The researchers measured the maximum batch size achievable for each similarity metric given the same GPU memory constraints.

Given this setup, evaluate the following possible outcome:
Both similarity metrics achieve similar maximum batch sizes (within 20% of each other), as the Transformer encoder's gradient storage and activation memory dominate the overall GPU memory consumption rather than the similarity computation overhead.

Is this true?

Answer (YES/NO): NO